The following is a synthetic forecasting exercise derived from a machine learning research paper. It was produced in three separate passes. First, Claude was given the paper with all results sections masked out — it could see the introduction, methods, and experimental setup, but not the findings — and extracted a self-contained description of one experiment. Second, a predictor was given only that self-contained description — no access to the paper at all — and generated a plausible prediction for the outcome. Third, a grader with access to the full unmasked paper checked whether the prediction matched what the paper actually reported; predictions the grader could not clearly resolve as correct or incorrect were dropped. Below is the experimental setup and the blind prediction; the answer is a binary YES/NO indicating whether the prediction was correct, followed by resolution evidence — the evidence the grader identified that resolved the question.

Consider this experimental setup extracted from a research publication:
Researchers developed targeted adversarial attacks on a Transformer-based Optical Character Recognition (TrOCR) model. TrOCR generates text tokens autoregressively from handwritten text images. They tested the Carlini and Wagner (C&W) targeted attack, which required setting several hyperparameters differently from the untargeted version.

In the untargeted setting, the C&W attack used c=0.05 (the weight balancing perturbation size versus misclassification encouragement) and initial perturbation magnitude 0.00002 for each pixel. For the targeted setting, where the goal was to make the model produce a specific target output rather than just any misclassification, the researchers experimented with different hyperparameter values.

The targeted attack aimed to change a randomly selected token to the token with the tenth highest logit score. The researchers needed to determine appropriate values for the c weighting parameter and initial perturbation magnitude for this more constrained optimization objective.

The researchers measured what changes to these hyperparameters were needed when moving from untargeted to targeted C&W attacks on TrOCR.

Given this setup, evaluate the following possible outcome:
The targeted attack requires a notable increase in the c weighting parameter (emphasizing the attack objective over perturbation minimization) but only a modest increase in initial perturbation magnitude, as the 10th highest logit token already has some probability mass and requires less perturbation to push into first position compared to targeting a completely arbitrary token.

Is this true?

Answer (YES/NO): NO